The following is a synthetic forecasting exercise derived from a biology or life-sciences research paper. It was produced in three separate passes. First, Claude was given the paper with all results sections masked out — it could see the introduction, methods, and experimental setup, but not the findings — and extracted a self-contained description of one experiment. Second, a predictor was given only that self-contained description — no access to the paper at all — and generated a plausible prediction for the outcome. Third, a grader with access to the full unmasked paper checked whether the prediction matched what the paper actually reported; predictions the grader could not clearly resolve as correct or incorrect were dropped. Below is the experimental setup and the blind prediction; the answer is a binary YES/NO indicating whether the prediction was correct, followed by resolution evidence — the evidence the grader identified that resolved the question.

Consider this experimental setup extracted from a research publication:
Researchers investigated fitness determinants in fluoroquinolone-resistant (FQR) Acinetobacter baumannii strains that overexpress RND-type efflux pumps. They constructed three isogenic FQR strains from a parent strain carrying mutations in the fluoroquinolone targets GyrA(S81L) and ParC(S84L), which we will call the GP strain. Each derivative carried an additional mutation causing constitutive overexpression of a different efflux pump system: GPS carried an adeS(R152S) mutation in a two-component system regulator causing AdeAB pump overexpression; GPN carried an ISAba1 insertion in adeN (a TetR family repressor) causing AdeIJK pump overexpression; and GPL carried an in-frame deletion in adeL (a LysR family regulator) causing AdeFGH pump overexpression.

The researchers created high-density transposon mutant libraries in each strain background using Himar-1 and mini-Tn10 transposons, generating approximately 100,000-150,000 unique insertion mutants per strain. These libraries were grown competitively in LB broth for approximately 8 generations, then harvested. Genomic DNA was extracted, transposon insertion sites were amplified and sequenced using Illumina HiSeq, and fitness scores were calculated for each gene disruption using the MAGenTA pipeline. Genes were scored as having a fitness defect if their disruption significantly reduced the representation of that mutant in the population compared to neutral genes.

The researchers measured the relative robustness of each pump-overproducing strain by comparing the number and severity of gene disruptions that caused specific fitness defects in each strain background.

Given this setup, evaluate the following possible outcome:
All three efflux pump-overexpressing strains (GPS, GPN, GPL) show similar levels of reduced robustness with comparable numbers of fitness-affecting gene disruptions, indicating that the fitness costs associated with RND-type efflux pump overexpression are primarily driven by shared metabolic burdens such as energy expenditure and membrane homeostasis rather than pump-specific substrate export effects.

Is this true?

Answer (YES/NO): NO